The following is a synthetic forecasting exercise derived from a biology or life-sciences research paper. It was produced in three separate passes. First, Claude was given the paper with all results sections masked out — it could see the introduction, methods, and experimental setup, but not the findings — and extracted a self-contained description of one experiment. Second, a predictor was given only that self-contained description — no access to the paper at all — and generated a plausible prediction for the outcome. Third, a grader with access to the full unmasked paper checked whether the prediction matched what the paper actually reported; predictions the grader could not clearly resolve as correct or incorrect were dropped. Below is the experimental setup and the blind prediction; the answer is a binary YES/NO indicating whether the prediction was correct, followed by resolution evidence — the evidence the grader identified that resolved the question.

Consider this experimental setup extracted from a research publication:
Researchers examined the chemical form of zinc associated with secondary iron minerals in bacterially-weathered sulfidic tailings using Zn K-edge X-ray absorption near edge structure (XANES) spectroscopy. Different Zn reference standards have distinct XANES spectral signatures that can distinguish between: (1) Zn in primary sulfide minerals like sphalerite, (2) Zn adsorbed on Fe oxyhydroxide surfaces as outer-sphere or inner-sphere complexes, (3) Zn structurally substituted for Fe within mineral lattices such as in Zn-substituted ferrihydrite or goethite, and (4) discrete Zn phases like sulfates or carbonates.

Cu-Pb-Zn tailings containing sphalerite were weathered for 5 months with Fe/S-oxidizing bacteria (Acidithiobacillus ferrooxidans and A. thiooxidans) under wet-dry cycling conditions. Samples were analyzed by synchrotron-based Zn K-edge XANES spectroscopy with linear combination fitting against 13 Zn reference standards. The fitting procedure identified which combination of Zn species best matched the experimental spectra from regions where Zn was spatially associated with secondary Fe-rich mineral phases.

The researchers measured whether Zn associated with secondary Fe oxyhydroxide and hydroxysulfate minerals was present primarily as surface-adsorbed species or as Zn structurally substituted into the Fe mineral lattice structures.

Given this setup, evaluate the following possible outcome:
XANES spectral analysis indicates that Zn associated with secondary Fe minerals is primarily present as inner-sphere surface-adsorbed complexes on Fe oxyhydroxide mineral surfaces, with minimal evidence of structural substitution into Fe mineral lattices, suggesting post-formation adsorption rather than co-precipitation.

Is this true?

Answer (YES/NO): NO